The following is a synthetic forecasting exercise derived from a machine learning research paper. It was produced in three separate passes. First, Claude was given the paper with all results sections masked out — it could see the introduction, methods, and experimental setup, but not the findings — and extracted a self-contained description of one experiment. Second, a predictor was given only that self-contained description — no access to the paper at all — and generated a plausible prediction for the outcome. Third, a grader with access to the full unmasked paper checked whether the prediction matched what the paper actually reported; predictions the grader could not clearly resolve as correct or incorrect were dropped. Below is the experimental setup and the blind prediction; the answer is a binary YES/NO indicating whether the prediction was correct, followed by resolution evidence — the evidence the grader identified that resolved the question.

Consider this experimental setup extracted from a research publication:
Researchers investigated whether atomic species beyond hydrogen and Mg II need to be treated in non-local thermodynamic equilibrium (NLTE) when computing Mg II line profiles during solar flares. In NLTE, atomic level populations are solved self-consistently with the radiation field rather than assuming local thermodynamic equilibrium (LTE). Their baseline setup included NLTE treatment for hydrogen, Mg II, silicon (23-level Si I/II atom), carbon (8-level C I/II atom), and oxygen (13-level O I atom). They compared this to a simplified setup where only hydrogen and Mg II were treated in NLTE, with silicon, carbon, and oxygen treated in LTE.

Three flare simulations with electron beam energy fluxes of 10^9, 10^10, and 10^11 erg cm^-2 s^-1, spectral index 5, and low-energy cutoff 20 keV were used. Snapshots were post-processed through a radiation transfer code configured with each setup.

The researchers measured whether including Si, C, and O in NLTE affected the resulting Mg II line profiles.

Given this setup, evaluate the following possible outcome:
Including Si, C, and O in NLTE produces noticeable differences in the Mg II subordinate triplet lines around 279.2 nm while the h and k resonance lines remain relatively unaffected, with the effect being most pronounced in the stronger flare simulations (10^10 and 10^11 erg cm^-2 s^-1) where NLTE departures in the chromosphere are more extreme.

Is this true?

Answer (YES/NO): NO